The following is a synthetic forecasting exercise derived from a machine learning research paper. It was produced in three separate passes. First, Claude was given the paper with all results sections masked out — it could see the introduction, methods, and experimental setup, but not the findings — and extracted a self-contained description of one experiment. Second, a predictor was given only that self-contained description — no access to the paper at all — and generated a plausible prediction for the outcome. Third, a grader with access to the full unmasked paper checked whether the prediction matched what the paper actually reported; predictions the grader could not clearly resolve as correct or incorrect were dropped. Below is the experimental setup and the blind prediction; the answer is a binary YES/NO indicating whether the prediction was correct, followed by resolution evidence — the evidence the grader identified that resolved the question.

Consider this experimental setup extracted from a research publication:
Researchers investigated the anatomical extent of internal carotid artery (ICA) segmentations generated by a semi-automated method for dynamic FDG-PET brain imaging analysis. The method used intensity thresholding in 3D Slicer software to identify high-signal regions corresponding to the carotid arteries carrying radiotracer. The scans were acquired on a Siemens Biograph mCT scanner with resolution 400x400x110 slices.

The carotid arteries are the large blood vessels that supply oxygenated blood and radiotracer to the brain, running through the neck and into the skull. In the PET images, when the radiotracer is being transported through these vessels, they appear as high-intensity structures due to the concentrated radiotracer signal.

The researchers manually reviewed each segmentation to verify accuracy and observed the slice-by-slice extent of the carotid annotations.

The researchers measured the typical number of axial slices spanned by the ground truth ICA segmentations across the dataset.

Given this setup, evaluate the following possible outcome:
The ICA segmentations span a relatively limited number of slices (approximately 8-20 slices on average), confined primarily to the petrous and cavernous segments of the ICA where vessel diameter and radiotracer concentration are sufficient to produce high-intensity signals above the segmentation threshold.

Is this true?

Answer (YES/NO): NO